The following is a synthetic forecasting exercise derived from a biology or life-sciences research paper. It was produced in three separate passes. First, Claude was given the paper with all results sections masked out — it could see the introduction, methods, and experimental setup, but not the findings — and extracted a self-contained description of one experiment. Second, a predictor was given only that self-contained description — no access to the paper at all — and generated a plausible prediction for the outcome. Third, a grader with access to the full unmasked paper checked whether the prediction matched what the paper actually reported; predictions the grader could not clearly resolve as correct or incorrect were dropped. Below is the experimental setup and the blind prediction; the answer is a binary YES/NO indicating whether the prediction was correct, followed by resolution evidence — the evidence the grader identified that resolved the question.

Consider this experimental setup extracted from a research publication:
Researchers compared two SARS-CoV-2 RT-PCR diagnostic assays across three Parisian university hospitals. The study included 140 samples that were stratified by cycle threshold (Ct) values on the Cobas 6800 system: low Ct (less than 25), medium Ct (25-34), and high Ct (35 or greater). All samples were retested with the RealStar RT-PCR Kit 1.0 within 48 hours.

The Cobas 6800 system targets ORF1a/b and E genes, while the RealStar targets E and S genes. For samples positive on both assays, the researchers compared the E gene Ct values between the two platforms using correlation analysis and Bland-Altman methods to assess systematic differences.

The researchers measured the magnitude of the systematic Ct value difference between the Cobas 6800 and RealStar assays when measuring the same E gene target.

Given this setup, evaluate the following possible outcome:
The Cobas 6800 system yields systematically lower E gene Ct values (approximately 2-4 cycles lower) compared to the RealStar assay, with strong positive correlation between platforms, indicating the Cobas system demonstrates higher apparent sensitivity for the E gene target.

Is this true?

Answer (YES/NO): NO